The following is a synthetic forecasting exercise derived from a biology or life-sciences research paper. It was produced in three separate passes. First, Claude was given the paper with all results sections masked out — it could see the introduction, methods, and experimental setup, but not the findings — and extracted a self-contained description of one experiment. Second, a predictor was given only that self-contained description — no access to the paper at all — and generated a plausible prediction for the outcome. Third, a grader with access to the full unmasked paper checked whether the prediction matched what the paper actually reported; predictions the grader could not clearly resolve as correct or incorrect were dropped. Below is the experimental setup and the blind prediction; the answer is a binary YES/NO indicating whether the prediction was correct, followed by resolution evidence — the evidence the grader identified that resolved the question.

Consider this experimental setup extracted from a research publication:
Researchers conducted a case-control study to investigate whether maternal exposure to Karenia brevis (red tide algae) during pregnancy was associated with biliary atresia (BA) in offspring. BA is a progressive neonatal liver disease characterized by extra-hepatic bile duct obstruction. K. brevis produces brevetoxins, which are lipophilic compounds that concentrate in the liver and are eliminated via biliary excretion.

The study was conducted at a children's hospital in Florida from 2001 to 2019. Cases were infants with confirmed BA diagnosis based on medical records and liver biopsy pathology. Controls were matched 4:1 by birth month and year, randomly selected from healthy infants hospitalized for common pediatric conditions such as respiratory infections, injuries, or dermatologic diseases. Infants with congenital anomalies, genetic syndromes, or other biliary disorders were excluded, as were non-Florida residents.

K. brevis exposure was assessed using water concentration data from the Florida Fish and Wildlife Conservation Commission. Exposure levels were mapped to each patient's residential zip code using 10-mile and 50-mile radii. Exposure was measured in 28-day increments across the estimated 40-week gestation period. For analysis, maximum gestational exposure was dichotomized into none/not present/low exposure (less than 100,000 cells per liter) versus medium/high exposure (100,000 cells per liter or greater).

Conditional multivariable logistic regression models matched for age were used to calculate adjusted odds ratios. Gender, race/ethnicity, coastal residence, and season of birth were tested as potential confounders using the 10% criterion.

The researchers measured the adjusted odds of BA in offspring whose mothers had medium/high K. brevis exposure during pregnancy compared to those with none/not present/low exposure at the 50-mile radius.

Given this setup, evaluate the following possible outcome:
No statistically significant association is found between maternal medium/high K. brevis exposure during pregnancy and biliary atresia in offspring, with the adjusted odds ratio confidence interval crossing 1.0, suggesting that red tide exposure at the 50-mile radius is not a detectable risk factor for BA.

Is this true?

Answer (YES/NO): YES